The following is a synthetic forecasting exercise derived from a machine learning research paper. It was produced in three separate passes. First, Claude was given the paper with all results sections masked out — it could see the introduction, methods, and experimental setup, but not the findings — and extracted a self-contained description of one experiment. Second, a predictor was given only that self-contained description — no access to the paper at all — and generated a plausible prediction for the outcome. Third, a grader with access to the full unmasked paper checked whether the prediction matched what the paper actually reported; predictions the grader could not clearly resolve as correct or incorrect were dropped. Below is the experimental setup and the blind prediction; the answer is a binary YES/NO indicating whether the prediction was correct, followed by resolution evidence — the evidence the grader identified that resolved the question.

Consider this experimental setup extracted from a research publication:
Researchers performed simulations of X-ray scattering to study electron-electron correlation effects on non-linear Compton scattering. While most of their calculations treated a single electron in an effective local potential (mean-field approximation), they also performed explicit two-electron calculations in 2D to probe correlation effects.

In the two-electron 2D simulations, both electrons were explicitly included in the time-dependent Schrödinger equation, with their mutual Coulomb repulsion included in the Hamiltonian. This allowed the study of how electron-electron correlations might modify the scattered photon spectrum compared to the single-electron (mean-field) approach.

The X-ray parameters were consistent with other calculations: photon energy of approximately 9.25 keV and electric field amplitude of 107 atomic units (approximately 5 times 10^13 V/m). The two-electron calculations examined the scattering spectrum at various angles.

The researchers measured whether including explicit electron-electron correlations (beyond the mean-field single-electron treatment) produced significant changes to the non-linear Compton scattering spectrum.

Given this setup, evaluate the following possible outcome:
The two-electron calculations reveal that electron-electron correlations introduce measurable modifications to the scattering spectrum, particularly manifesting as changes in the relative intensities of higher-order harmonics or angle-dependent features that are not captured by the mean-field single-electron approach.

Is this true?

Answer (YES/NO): NO